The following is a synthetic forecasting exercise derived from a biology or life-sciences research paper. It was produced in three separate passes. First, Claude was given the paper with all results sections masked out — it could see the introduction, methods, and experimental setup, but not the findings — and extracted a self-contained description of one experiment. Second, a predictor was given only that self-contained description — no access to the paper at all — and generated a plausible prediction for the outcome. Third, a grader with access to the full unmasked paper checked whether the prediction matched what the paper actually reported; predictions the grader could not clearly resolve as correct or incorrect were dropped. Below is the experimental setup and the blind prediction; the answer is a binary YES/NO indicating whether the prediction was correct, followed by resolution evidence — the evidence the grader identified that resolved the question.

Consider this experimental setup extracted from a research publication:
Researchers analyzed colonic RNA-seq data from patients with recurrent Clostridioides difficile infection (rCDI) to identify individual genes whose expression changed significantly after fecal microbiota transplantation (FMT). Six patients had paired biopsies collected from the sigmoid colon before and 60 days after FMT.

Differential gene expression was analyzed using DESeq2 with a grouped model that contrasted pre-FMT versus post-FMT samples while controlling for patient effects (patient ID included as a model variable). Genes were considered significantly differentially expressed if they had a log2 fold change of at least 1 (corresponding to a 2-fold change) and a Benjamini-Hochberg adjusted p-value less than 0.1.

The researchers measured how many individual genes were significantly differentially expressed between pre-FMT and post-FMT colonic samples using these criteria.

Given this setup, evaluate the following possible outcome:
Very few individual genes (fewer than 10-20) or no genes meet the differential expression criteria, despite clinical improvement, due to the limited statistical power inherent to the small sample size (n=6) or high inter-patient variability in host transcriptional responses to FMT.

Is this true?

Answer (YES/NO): NO